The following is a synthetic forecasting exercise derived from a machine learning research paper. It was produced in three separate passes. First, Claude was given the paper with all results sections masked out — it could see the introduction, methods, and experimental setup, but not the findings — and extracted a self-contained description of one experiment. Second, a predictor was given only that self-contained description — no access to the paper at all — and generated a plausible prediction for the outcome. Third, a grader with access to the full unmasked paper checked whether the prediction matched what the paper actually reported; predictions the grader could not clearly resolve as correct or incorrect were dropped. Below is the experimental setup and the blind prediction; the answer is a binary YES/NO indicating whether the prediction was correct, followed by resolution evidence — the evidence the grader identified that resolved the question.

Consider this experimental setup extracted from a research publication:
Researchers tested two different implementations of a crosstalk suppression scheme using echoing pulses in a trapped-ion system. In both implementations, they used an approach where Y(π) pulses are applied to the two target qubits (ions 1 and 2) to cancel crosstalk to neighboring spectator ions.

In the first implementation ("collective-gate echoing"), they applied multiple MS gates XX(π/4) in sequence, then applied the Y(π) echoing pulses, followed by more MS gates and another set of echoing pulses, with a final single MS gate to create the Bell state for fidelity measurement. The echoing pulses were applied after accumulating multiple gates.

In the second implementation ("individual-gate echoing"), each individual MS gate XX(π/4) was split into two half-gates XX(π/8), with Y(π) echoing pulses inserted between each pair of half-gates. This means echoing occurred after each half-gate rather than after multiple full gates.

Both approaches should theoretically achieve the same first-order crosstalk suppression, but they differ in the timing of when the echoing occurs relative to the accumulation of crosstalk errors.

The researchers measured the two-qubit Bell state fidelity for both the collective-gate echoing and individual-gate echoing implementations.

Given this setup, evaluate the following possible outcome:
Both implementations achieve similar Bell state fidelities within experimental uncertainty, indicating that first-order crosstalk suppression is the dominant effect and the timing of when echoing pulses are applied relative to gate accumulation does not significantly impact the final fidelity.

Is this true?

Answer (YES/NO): NO